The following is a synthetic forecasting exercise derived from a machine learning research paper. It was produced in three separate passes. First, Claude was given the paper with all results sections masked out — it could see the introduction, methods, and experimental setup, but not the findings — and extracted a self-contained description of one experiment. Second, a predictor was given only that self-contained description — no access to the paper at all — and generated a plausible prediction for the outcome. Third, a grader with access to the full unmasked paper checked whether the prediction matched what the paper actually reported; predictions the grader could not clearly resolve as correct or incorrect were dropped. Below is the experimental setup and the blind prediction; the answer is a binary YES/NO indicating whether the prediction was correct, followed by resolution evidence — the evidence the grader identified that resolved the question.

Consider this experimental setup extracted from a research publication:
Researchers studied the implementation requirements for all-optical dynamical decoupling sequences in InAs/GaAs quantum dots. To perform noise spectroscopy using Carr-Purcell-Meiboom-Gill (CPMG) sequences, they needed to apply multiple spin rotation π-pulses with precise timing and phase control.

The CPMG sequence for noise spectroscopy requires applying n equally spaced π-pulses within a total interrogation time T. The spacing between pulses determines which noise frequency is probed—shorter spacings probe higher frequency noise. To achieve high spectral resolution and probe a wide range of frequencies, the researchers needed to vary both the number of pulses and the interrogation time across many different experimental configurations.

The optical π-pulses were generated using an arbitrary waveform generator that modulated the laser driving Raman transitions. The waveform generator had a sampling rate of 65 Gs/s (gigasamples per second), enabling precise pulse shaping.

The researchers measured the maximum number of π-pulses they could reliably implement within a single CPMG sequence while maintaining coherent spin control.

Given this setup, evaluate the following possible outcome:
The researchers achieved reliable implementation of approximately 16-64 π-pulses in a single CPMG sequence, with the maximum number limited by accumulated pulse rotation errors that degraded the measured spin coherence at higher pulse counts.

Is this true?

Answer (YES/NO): NO